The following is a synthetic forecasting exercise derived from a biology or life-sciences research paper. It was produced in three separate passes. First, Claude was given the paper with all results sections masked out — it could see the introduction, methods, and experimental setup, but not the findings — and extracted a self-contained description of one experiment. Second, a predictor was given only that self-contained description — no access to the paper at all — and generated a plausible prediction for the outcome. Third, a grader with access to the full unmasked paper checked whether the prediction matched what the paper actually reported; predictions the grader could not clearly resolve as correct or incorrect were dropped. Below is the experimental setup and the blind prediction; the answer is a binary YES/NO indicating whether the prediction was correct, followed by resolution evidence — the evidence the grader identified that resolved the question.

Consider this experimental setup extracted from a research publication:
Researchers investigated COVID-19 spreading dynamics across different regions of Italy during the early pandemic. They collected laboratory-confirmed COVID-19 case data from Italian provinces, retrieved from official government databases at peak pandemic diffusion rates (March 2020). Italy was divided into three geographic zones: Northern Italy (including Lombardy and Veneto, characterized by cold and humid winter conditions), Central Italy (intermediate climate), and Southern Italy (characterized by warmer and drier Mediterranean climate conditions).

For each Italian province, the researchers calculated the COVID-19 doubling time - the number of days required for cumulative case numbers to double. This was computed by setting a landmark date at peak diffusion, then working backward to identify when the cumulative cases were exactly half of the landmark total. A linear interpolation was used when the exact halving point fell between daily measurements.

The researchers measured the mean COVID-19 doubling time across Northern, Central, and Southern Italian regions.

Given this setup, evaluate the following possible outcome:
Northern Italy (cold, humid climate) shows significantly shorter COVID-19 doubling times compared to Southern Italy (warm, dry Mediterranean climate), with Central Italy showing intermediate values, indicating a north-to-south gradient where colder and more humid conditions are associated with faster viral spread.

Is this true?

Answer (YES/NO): NO